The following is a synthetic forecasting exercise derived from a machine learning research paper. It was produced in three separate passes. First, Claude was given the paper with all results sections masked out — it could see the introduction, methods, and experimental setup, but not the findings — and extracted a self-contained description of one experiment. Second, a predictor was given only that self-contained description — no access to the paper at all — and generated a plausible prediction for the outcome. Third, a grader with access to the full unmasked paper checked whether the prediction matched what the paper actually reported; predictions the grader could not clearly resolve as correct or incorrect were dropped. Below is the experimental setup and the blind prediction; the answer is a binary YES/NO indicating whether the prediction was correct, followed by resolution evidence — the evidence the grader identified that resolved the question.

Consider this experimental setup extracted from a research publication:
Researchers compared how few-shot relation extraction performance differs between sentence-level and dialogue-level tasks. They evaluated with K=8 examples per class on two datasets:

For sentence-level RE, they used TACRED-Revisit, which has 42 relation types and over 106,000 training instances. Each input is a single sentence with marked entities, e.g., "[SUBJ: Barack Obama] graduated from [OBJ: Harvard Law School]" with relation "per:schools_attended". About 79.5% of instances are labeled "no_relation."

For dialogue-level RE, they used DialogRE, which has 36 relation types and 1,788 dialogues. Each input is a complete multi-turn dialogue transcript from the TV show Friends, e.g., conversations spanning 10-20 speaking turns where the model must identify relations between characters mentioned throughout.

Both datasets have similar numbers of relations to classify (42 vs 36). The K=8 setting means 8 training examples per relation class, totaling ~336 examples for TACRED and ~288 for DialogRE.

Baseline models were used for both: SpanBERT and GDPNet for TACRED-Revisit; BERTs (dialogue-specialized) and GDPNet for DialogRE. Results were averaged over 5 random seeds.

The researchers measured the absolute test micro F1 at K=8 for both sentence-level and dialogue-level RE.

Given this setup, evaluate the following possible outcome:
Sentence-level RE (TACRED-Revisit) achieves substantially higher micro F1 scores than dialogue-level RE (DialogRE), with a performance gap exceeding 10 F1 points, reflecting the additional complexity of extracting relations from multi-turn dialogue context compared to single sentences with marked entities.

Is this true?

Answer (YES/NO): NO